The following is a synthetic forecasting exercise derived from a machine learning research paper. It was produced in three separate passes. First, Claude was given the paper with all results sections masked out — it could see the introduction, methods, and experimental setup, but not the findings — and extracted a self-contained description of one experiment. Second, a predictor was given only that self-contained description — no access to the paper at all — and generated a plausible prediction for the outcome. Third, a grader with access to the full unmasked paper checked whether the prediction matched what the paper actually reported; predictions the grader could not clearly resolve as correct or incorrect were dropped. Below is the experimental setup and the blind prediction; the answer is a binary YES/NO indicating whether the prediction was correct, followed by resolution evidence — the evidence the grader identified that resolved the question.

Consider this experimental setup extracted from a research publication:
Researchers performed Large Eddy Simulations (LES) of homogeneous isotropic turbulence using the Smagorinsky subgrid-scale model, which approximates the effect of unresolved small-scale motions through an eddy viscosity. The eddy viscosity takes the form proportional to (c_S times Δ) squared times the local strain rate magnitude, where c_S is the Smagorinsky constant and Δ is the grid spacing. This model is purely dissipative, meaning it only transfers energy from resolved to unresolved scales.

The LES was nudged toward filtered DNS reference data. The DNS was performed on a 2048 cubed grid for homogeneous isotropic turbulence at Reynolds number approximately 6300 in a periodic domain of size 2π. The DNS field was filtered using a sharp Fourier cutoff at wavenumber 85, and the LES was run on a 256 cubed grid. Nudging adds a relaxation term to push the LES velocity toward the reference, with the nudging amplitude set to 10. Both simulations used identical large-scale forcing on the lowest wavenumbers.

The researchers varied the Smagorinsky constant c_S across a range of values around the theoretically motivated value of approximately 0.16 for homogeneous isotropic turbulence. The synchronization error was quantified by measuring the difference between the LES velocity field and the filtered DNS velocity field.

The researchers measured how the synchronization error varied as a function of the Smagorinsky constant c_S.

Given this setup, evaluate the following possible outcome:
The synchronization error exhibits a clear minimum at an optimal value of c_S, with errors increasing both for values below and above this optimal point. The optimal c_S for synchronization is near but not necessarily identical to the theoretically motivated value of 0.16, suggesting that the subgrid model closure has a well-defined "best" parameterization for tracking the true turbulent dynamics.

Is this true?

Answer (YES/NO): YES